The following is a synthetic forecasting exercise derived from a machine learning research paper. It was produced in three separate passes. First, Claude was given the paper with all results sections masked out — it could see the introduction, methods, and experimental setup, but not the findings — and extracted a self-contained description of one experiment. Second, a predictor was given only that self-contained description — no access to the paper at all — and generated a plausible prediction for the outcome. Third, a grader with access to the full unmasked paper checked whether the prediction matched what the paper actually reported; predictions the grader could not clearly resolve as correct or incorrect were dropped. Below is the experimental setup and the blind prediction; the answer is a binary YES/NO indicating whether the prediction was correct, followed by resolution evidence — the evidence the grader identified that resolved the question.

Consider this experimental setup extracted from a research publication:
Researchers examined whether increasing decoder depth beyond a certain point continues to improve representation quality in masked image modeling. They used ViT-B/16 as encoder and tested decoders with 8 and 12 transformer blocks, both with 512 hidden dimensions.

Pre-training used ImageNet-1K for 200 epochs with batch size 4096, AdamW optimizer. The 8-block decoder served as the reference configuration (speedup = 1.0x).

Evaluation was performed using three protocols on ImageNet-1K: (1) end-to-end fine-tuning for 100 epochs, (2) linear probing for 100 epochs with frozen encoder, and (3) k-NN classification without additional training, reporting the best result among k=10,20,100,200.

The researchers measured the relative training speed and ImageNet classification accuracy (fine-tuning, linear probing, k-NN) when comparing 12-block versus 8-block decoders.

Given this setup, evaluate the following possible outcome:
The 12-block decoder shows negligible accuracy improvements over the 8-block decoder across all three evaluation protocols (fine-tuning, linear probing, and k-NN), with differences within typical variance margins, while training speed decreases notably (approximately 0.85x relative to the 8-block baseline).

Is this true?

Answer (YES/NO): NO